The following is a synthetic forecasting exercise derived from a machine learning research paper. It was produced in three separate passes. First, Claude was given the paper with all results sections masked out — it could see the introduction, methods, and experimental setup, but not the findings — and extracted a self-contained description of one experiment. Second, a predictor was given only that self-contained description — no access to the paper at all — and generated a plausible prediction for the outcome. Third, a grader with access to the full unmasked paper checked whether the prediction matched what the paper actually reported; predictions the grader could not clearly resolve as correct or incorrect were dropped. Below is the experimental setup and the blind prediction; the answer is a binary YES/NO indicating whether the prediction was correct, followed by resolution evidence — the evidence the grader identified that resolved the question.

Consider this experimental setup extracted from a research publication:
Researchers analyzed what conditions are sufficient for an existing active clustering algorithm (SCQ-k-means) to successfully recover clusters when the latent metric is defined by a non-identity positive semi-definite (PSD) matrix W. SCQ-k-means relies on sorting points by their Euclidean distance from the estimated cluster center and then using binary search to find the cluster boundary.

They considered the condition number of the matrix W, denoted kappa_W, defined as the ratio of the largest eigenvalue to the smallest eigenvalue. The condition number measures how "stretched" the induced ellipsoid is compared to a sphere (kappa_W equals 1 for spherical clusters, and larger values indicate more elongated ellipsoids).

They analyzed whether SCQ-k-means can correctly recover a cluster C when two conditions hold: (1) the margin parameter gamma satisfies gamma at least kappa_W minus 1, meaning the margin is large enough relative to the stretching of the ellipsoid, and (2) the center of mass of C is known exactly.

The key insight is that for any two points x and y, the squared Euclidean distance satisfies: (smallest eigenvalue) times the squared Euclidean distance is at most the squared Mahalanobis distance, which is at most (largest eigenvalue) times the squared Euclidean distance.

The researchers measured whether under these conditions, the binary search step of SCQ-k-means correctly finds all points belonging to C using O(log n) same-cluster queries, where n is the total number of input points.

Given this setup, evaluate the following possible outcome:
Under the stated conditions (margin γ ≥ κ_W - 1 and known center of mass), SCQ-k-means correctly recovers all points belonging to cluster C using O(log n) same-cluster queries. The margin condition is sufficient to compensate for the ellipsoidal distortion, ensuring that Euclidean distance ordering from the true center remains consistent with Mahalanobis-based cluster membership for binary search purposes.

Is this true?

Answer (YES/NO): YES